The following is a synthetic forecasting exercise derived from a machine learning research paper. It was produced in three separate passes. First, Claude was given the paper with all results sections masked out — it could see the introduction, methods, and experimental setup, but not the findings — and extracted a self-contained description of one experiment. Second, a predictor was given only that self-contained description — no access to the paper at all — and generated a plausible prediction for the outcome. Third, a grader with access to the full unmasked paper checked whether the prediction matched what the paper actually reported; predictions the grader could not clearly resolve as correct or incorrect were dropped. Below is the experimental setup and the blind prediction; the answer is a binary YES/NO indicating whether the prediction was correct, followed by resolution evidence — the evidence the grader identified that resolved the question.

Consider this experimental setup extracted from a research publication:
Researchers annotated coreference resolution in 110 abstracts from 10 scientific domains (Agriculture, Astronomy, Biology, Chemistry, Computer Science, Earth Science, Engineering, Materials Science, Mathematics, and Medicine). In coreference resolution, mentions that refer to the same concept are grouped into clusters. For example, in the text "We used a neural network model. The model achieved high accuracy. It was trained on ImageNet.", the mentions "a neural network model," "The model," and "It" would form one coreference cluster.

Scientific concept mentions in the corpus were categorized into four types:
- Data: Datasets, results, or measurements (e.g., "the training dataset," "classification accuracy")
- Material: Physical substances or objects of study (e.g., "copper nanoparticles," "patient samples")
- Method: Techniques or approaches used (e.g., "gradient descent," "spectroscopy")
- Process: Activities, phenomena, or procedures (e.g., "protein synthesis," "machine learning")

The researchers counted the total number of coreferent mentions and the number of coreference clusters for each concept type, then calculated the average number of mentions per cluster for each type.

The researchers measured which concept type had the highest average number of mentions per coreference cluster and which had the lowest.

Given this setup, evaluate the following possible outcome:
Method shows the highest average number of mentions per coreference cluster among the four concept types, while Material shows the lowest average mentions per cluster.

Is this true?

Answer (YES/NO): NO